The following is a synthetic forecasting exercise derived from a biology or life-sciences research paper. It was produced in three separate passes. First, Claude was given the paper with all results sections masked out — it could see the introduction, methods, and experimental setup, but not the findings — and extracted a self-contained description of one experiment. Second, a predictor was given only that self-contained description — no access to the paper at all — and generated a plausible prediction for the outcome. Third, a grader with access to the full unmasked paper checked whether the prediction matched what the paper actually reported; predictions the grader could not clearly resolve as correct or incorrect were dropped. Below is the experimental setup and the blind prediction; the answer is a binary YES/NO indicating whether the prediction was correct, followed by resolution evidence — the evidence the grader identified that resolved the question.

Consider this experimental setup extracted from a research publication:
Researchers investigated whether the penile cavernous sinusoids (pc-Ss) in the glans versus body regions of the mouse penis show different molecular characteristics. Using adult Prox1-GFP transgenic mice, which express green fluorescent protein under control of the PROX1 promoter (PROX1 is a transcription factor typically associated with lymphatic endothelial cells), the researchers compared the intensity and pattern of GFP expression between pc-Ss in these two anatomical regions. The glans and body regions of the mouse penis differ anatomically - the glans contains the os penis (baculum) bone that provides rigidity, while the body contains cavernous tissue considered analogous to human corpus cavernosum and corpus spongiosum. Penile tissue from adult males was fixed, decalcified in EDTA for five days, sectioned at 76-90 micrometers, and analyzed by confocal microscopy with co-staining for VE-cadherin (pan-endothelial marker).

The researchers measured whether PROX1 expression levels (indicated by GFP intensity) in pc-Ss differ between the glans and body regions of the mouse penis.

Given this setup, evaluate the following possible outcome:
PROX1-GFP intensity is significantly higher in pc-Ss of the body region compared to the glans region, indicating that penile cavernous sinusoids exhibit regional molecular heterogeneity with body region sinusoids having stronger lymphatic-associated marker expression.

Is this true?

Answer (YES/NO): NO